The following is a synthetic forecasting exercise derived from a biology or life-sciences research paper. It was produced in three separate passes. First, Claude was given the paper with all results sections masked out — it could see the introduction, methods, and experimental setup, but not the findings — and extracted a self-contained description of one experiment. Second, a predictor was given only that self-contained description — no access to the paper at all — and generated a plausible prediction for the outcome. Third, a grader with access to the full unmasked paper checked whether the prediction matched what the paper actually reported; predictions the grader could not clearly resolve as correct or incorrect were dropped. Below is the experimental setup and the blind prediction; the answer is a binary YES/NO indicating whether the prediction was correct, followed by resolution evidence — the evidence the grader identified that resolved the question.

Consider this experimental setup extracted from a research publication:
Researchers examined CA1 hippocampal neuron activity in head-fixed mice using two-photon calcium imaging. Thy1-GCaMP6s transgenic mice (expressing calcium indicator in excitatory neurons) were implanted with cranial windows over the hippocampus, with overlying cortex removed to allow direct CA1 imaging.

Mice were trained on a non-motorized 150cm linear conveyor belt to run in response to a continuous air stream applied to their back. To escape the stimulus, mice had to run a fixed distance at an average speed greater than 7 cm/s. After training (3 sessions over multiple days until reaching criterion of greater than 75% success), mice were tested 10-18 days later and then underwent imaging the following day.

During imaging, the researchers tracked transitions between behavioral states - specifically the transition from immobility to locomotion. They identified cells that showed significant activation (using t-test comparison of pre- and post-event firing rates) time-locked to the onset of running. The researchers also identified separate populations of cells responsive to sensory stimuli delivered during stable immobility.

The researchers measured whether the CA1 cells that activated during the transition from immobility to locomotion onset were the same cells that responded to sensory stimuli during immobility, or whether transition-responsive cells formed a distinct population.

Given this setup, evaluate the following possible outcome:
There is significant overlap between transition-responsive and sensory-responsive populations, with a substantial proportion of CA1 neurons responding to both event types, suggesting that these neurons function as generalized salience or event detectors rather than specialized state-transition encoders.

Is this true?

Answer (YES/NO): NO